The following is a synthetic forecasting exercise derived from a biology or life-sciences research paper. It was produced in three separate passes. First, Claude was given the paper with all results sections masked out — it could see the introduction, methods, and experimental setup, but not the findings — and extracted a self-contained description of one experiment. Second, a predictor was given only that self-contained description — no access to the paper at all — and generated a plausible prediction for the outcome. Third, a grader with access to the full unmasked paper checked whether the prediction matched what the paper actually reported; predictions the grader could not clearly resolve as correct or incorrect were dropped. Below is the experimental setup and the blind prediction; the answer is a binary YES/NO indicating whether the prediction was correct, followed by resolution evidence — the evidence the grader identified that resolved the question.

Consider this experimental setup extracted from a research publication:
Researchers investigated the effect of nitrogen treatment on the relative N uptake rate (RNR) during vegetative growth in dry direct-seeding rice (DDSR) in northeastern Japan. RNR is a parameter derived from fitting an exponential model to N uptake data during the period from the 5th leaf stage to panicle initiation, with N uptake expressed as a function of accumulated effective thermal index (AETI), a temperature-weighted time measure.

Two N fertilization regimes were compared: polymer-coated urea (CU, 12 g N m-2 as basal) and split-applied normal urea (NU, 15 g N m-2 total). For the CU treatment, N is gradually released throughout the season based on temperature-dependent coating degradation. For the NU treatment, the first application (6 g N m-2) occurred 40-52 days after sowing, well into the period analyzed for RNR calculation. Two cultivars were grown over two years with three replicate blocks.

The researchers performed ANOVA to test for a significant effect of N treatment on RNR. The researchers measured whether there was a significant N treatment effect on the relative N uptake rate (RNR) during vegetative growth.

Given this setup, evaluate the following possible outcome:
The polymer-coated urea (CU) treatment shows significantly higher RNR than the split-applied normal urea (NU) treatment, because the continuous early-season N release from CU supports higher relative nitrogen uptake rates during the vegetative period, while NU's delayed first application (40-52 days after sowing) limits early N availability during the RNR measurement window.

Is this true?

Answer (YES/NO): NO